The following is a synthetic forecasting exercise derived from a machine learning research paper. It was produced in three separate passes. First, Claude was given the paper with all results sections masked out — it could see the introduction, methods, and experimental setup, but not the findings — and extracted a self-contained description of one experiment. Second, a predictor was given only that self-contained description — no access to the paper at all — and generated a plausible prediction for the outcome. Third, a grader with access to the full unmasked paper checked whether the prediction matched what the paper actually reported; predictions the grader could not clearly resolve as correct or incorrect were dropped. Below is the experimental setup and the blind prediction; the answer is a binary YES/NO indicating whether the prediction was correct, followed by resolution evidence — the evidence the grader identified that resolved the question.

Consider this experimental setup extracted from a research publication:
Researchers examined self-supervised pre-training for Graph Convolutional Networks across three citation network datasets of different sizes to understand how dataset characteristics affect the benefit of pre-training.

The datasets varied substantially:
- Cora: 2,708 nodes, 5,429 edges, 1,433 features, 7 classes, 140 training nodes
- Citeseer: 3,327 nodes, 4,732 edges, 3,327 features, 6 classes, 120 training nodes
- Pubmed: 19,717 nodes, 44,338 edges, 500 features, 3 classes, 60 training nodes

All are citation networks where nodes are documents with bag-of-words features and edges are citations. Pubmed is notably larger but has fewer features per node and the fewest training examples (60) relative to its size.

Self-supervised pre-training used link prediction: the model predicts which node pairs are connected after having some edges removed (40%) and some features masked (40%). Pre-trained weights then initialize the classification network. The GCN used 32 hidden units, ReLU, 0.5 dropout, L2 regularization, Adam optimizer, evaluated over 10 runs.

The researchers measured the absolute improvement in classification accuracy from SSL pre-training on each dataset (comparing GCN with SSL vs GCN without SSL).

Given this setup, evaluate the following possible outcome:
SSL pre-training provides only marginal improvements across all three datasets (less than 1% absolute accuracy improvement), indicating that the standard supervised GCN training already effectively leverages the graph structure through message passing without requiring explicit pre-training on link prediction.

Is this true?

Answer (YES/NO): NO